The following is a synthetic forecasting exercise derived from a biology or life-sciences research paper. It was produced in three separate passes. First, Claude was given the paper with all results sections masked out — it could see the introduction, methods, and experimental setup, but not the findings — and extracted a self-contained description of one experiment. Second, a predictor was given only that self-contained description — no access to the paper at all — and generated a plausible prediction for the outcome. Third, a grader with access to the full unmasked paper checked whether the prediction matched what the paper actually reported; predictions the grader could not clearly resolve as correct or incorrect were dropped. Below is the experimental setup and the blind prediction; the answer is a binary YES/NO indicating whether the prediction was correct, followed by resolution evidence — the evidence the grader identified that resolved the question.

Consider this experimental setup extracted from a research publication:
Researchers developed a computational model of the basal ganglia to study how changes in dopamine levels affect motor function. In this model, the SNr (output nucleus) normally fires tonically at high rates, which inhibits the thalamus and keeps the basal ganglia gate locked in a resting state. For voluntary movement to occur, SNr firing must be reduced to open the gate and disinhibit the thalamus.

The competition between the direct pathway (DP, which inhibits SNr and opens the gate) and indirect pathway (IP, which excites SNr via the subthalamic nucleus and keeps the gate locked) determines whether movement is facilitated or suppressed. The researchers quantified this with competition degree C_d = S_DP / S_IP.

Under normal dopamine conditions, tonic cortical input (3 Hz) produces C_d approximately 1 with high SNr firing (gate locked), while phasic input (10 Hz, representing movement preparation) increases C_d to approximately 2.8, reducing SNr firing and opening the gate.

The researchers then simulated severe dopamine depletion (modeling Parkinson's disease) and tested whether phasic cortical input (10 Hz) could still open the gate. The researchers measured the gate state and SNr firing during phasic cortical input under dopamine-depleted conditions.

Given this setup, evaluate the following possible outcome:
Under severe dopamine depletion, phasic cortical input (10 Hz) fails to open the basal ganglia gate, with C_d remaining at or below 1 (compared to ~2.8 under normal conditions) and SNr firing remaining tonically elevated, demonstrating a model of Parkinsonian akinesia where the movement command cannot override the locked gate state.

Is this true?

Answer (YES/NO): YES